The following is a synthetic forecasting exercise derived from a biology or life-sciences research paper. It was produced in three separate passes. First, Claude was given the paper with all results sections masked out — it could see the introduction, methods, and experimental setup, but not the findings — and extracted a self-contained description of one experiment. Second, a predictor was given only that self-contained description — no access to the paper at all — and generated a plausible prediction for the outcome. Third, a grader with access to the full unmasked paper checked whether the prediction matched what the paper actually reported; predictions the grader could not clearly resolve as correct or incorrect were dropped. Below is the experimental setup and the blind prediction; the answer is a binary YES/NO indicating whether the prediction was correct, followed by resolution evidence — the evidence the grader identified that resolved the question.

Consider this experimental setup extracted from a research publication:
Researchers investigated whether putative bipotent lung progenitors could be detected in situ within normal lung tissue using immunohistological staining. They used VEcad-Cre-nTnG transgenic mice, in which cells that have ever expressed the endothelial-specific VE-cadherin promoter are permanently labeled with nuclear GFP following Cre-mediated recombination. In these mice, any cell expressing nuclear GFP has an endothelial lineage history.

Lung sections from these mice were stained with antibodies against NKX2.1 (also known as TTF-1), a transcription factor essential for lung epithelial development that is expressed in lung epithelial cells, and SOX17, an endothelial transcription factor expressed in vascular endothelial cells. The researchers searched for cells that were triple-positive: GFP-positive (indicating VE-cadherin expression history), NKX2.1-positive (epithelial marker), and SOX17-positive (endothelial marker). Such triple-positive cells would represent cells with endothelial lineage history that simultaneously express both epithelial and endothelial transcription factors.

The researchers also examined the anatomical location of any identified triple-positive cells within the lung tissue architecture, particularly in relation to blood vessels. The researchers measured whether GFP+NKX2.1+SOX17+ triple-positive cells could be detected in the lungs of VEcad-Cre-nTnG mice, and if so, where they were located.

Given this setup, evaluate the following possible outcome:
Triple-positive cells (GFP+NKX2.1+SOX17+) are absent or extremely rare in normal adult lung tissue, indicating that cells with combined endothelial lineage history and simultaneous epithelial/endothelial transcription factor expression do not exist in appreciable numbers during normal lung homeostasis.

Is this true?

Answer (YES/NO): NO